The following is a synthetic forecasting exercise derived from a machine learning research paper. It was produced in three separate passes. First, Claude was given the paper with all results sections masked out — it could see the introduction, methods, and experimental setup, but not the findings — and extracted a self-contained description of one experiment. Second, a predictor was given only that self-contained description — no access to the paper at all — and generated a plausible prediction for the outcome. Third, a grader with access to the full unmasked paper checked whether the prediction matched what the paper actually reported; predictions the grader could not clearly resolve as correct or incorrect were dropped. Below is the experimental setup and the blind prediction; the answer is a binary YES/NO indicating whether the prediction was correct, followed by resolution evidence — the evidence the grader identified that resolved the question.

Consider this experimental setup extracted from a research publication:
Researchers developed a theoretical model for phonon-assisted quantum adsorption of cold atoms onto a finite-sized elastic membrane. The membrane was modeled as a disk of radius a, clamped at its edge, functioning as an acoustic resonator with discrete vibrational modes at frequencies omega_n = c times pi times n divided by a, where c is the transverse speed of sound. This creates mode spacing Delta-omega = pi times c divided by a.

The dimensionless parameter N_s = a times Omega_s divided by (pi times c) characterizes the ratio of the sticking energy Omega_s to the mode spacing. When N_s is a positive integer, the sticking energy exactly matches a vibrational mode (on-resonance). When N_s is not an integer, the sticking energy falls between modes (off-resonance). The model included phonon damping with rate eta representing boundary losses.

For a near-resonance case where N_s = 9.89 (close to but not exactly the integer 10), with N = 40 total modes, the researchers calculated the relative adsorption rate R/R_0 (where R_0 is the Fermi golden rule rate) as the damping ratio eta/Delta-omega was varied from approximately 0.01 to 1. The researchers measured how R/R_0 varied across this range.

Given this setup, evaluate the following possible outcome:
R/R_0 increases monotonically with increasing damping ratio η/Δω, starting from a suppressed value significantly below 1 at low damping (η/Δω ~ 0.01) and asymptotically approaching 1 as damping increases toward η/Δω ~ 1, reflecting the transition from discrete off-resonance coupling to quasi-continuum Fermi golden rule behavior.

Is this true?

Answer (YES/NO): NO